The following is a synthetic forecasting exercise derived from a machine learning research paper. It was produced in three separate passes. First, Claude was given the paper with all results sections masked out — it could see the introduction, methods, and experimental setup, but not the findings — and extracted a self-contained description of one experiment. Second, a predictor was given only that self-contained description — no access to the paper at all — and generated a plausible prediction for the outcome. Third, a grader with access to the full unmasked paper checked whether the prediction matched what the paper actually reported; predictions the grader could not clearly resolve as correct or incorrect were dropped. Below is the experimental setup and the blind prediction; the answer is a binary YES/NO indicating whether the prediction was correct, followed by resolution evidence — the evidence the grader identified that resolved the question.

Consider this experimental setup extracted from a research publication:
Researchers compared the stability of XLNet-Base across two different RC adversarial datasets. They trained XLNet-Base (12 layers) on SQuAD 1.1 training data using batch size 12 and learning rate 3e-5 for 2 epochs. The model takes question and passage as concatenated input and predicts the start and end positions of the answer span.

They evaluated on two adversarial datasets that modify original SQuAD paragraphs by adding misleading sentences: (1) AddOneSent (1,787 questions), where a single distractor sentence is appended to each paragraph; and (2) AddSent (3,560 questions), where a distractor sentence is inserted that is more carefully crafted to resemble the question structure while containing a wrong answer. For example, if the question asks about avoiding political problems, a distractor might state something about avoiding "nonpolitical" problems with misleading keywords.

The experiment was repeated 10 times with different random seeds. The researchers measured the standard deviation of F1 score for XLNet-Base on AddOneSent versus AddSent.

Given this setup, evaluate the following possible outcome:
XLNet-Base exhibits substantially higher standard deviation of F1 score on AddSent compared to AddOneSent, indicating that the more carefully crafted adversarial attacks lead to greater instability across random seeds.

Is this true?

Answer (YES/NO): YES